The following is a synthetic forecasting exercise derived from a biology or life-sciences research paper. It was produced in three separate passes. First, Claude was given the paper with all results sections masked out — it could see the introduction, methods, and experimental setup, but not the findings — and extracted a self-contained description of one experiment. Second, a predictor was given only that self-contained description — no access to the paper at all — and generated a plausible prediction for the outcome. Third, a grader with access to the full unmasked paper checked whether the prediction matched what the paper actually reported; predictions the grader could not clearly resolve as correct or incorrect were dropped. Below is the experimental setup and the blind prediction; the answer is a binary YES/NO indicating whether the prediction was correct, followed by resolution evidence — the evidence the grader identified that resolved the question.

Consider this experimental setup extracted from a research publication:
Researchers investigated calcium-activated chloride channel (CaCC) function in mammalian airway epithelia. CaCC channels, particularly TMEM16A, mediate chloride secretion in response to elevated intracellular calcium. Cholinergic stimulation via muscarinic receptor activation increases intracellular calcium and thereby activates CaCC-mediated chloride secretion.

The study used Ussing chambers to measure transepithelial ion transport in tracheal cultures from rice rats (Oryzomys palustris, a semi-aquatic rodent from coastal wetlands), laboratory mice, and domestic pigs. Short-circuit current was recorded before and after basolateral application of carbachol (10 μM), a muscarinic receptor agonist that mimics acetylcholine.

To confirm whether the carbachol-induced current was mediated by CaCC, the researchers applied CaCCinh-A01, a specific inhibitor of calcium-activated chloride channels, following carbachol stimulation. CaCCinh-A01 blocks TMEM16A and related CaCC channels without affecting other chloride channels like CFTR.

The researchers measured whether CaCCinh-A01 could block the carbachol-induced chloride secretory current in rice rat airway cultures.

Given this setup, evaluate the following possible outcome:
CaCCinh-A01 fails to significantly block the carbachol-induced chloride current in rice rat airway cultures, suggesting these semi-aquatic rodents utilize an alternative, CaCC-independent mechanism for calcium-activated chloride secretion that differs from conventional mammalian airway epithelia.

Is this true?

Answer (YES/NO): NO